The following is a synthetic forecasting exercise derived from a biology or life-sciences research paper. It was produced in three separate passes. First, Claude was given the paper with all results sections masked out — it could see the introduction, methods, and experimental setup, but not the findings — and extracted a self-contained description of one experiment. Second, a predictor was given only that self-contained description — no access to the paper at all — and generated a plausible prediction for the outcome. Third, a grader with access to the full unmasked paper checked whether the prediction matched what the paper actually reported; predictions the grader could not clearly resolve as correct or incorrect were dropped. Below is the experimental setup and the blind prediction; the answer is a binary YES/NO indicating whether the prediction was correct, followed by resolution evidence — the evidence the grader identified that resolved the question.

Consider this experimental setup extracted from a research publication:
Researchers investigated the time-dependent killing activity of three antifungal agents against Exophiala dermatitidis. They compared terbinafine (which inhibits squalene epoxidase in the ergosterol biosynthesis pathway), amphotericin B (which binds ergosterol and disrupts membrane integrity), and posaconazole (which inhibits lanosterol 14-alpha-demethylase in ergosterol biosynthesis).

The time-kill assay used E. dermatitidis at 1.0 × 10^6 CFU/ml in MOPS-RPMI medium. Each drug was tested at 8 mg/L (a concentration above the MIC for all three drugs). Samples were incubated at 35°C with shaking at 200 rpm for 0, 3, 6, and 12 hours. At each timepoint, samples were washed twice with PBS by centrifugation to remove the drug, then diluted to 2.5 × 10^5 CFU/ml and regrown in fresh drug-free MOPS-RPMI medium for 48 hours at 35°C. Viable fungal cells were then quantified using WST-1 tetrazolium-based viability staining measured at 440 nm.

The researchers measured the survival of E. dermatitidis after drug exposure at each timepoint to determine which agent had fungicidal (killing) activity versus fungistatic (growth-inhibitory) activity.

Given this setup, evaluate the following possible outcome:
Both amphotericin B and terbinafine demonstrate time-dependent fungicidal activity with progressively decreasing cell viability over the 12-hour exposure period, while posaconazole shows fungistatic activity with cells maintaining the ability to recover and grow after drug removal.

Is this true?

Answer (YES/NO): NO